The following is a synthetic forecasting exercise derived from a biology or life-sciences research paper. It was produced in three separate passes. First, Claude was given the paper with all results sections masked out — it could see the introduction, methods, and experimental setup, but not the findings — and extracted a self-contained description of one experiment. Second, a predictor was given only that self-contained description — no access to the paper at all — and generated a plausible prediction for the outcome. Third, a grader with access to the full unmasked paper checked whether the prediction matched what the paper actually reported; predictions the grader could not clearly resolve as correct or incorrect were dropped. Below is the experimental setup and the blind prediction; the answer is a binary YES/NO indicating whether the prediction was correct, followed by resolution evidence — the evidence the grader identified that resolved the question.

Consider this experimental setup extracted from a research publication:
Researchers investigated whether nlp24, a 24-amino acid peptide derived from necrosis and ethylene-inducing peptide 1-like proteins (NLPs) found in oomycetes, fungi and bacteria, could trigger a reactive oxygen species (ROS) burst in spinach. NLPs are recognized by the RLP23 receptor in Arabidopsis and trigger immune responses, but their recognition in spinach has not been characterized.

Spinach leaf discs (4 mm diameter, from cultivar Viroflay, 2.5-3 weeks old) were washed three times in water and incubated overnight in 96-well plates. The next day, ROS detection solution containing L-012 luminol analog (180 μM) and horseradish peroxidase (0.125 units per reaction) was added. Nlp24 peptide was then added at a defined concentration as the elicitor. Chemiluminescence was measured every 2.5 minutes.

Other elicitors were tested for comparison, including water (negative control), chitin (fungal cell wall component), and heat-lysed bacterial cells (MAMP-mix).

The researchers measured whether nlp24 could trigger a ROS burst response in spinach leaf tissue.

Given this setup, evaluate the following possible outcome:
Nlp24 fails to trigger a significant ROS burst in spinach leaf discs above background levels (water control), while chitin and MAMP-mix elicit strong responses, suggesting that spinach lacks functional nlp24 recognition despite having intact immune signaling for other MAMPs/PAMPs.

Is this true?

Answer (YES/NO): YES